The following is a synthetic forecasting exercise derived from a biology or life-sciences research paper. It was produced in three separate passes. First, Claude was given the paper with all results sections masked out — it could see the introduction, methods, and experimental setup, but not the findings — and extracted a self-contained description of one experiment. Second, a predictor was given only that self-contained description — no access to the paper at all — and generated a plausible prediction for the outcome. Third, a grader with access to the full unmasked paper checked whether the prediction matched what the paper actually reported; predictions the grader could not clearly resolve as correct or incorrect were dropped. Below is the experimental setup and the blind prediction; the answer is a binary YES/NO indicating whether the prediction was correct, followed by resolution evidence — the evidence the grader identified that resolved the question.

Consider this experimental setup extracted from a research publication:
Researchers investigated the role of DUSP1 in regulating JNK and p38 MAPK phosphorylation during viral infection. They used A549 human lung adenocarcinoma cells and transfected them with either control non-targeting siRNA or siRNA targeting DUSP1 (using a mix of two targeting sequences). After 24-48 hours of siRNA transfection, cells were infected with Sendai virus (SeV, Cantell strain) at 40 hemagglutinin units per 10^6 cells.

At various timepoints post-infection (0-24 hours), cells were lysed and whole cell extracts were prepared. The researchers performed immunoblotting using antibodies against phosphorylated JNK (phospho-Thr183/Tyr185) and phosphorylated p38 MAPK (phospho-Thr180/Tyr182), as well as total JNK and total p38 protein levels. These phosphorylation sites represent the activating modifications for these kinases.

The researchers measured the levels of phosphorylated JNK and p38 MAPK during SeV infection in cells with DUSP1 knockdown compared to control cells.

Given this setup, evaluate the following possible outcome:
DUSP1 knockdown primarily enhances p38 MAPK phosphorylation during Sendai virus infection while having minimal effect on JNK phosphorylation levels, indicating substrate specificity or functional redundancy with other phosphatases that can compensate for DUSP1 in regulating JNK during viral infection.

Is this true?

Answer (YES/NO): NO